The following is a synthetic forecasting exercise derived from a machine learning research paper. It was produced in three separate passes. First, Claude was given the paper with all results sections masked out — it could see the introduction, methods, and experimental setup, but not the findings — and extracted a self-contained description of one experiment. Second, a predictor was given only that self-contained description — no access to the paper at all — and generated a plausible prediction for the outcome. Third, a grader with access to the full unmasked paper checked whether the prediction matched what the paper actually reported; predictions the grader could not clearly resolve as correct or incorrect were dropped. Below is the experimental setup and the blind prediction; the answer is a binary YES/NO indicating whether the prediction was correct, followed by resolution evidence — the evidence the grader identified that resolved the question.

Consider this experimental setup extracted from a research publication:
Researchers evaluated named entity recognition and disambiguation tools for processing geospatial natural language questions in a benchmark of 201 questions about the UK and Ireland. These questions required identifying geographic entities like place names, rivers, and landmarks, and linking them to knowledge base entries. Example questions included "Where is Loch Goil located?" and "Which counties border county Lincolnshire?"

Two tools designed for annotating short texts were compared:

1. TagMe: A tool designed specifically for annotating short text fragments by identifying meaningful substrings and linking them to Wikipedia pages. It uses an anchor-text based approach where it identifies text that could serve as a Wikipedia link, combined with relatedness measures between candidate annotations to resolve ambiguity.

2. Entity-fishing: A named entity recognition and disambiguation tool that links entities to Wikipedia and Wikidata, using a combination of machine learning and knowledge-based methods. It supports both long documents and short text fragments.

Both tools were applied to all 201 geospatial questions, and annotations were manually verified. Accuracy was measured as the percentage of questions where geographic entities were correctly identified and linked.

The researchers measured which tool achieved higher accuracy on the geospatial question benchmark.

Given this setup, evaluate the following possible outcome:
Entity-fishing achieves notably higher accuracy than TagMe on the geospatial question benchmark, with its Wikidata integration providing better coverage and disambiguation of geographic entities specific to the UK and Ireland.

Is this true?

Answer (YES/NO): NO